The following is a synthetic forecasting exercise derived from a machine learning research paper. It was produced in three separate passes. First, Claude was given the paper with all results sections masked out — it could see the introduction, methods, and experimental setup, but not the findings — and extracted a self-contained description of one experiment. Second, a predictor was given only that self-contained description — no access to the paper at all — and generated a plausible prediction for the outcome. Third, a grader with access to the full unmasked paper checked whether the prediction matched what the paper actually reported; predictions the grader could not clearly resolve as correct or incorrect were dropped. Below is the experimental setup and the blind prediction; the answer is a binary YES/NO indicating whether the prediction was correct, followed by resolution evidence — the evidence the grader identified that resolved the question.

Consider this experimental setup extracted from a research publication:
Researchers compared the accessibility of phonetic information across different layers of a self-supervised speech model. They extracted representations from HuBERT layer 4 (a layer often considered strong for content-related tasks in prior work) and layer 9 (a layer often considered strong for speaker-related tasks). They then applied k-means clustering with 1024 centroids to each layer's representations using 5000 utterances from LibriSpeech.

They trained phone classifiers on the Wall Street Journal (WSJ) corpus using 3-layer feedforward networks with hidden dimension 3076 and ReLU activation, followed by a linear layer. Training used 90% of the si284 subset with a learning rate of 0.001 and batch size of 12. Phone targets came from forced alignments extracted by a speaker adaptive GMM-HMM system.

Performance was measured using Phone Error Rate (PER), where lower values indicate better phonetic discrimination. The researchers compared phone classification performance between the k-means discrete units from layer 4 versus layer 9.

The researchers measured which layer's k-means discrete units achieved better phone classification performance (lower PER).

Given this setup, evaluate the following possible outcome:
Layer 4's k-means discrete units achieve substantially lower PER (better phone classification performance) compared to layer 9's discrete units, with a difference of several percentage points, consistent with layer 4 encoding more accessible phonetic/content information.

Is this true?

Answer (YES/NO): NO